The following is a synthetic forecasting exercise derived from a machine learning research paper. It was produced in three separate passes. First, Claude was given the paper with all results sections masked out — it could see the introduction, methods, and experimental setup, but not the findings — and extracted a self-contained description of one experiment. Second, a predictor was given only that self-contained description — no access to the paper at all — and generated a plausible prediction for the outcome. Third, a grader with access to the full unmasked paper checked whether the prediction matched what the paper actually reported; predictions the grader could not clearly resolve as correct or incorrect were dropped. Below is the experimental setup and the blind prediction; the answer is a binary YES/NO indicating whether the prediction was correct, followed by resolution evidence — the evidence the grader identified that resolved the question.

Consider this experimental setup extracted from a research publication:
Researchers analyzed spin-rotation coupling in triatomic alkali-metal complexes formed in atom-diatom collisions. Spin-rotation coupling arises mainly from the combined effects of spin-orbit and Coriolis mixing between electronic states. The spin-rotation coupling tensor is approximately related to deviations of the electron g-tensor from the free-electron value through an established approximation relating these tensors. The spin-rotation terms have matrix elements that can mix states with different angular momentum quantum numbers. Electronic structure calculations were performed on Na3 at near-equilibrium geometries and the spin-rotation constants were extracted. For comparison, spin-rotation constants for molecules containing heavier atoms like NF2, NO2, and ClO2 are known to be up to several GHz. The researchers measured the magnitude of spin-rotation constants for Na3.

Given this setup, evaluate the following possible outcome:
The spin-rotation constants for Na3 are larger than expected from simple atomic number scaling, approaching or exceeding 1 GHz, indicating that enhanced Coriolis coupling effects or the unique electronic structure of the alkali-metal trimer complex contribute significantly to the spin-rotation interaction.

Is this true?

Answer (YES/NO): NO